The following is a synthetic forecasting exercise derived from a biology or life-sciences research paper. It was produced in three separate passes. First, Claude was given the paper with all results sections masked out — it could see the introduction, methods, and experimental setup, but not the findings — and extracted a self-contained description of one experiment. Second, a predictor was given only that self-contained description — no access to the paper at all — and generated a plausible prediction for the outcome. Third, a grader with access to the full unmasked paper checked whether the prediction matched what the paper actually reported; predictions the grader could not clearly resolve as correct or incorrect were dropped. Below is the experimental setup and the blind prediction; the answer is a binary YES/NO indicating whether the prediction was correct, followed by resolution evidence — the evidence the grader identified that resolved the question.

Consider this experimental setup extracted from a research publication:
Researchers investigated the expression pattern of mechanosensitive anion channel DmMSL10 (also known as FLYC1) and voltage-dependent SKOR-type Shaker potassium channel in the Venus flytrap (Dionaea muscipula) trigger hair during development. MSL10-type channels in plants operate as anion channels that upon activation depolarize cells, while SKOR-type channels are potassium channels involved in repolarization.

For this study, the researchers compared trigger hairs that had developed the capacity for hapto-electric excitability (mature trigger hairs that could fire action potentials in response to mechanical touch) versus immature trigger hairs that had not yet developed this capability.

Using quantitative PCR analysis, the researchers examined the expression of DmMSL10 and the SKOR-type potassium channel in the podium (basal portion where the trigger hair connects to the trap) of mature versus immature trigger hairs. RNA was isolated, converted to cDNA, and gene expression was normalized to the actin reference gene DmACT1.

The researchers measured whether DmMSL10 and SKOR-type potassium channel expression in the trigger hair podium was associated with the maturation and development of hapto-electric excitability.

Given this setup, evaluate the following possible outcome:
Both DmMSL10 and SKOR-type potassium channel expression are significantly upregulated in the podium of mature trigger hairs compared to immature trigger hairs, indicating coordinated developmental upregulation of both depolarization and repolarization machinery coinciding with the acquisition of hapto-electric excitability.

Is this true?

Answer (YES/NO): YES